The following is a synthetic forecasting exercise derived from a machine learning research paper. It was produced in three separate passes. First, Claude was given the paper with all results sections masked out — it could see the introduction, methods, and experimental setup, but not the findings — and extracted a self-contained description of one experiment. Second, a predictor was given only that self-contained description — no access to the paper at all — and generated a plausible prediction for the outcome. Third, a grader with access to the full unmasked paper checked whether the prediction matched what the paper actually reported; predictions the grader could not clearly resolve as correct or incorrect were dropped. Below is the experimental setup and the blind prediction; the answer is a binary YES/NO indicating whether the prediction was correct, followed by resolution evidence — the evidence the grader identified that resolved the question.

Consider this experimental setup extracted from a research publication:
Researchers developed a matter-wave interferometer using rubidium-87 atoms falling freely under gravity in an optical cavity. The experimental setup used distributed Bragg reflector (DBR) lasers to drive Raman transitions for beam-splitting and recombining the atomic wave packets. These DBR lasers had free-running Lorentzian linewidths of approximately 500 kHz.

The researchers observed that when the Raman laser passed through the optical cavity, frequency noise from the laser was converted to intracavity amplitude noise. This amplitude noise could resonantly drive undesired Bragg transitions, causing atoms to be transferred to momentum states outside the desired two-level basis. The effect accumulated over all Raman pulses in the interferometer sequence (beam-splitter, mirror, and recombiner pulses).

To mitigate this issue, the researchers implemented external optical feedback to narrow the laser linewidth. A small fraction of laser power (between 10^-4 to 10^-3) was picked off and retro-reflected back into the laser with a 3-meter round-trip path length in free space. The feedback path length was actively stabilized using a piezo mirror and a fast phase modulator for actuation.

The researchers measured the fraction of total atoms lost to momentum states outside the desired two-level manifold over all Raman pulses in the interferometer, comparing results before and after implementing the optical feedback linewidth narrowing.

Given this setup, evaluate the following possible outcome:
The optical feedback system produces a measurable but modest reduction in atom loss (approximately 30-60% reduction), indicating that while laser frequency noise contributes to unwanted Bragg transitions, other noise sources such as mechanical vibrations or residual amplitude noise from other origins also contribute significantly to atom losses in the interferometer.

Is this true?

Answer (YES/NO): NO